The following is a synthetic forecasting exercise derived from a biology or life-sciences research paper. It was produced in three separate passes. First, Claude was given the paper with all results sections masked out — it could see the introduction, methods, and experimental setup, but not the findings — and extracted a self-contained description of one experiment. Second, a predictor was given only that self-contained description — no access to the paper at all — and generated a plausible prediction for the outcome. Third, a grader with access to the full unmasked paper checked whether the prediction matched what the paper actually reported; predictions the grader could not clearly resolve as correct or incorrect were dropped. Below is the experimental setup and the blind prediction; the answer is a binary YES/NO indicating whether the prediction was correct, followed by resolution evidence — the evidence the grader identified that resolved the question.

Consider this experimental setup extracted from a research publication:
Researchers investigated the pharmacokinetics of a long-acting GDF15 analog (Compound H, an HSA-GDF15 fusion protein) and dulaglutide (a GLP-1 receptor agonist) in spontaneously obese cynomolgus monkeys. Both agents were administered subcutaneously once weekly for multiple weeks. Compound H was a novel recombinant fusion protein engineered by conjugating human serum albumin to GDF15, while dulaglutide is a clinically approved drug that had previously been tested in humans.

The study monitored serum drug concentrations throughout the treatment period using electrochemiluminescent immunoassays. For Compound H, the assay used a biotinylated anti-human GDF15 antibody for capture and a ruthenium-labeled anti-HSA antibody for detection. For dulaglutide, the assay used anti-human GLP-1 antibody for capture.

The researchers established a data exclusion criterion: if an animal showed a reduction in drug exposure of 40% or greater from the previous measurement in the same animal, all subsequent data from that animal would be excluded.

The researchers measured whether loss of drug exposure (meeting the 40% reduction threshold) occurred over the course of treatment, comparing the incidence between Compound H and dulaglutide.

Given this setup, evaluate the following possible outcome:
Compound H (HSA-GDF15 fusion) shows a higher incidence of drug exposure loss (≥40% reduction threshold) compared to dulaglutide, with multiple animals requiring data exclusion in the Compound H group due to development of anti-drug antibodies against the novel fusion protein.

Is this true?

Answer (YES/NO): YES